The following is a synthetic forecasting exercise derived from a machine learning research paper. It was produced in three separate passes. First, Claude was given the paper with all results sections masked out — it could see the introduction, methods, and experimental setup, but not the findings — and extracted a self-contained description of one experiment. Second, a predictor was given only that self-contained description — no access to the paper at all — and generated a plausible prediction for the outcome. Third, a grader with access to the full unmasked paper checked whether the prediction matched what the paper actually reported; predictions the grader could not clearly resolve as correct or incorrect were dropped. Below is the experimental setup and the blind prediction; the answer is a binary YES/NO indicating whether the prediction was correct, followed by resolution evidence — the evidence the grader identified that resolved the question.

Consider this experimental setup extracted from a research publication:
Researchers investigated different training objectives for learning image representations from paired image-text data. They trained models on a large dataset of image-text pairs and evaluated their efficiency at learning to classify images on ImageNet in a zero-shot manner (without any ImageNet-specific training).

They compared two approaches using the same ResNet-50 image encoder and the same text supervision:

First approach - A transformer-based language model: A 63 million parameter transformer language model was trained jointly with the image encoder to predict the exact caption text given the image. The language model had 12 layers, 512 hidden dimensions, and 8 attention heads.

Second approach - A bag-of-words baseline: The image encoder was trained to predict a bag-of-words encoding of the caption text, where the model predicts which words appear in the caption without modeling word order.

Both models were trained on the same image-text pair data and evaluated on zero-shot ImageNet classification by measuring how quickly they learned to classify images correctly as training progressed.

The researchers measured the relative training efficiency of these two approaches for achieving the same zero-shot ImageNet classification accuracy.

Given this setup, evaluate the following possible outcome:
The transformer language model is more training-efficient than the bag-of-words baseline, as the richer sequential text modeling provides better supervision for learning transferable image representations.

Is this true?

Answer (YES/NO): NO